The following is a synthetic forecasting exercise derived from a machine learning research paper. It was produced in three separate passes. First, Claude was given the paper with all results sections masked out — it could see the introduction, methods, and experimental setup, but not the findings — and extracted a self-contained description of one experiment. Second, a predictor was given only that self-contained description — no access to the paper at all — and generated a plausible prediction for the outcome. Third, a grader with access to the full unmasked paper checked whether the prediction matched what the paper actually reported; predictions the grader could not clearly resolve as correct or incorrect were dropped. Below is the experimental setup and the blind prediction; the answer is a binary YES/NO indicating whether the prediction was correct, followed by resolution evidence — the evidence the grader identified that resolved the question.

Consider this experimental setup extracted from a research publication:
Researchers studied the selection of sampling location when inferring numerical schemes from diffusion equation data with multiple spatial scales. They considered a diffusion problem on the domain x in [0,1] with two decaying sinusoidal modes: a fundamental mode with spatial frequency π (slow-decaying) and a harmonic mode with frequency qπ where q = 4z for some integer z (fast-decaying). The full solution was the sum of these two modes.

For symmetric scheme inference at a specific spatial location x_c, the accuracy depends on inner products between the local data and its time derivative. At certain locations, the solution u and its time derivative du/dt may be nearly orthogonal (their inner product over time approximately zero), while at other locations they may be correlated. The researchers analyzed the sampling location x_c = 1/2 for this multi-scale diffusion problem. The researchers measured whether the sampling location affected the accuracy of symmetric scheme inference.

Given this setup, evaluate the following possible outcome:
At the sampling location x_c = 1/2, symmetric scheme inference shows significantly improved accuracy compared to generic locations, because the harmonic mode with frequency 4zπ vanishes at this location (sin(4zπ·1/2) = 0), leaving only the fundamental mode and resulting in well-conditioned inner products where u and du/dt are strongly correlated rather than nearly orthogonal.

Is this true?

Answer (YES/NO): NO